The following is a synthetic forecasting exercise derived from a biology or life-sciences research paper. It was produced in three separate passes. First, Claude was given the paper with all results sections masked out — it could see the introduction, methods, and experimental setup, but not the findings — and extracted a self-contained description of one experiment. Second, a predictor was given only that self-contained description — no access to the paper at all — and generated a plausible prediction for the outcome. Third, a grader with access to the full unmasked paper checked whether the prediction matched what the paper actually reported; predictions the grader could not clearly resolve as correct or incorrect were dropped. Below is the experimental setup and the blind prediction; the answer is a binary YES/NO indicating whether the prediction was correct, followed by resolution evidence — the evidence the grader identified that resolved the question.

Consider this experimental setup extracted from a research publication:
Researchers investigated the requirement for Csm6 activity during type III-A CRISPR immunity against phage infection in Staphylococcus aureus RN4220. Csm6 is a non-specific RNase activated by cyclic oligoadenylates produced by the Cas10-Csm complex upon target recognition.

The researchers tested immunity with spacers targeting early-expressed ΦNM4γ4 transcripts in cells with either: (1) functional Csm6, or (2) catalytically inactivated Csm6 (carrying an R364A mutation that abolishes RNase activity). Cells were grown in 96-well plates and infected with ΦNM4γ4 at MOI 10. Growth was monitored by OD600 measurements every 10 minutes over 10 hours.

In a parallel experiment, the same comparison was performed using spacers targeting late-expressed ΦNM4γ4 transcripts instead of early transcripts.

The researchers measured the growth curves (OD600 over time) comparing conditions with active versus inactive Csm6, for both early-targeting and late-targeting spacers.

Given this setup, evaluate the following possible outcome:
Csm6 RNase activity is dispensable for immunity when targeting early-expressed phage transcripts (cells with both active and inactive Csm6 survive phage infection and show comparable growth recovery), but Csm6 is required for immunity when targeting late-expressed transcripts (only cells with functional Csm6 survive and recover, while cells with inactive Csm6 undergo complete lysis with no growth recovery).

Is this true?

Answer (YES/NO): NO